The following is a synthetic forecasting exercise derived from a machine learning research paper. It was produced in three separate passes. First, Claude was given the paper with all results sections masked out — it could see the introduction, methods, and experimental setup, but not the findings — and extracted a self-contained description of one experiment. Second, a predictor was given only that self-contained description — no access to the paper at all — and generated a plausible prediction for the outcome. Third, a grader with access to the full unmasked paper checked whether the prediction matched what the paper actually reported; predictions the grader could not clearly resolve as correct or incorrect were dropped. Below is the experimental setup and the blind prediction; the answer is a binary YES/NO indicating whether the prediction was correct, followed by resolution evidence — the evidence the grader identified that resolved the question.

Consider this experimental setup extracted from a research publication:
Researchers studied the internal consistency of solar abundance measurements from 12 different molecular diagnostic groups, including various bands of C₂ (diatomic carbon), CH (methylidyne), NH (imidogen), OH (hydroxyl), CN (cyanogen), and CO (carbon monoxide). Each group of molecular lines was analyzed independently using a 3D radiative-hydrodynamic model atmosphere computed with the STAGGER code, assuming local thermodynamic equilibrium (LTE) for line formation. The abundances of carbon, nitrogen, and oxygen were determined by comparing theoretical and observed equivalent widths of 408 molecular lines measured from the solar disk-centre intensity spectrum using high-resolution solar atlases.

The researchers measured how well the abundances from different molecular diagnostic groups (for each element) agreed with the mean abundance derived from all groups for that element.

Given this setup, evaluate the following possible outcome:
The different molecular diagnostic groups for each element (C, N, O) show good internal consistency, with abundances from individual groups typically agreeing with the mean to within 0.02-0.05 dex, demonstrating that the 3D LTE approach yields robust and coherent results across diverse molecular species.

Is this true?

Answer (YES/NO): YES